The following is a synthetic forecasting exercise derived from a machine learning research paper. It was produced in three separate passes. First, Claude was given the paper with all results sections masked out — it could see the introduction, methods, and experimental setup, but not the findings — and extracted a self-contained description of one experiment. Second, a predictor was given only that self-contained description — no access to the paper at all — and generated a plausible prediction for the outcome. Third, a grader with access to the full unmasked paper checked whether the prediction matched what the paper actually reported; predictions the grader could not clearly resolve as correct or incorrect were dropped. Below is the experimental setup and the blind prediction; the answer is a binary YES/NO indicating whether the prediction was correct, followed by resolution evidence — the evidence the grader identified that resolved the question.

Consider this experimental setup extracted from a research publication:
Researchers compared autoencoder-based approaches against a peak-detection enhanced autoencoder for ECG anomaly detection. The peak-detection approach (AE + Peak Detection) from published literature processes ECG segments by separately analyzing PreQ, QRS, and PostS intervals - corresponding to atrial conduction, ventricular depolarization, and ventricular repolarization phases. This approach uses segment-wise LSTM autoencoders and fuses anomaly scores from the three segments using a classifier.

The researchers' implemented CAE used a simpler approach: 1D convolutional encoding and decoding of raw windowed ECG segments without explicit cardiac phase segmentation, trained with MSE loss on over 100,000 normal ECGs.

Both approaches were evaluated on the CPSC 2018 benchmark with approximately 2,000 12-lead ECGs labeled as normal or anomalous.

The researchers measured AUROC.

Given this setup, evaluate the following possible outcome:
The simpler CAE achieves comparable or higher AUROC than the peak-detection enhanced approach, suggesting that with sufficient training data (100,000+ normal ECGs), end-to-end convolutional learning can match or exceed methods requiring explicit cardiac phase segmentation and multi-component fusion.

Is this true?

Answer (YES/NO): YES